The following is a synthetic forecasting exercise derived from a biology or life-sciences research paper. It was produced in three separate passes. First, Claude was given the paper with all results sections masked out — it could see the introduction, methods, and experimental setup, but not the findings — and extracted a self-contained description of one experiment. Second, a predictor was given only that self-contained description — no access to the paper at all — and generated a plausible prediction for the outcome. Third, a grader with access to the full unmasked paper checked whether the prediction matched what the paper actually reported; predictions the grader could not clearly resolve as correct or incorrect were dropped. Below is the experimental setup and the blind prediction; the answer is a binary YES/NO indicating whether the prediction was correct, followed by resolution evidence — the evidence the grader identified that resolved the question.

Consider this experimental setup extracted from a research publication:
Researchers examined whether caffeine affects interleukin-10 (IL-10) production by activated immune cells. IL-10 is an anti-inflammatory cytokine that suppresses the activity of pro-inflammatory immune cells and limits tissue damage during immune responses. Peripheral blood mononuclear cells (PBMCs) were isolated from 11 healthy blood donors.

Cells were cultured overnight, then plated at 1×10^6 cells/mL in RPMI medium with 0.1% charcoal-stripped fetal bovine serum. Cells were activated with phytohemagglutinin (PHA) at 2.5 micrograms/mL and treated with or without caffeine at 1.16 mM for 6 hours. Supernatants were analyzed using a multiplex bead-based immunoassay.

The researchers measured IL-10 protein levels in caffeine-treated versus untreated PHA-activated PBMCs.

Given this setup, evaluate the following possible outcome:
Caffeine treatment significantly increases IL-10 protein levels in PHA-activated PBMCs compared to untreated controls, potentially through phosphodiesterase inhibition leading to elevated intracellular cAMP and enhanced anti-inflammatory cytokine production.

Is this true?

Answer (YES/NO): NO